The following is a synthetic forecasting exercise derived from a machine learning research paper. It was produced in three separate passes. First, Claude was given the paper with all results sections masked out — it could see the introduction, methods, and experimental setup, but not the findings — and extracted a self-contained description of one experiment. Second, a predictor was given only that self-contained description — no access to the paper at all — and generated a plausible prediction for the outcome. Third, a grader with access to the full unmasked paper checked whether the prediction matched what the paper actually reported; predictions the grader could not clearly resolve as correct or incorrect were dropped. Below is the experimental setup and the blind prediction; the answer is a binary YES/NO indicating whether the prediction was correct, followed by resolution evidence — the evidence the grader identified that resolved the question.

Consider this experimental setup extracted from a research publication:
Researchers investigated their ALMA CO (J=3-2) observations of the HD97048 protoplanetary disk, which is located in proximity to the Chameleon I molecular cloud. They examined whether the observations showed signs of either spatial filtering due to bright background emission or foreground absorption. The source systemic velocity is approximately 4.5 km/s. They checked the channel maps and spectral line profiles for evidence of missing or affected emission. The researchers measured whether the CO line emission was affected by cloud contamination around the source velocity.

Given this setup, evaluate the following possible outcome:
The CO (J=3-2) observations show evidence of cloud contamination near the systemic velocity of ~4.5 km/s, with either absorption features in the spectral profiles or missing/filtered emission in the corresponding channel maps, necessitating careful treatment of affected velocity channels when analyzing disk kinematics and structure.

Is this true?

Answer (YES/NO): YES